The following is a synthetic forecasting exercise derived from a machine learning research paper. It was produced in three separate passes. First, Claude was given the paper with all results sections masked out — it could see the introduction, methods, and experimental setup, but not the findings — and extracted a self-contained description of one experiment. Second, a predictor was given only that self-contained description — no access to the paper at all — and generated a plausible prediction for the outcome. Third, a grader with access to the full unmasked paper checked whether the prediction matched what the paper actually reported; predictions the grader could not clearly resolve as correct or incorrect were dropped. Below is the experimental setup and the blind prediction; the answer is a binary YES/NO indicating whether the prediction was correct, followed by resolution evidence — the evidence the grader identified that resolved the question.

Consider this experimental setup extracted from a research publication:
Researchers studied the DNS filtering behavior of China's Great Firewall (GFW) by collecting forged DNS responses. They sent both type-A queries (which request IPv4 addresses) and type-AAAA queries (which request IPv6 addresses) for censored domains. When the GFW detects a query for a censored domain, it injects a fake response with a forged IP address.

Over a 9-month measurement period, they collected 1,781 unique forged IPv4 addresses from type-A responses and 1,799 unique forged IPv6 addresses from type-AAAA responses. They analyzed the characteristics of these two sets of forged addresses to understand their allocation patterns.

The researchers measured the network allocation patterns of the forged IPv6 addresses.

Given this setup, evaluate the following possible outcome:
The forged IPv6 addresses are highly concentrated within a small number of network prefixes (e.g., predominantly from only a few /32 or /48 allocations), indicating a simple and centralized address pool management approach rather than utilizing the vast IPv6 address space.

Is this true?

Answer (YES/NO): YES